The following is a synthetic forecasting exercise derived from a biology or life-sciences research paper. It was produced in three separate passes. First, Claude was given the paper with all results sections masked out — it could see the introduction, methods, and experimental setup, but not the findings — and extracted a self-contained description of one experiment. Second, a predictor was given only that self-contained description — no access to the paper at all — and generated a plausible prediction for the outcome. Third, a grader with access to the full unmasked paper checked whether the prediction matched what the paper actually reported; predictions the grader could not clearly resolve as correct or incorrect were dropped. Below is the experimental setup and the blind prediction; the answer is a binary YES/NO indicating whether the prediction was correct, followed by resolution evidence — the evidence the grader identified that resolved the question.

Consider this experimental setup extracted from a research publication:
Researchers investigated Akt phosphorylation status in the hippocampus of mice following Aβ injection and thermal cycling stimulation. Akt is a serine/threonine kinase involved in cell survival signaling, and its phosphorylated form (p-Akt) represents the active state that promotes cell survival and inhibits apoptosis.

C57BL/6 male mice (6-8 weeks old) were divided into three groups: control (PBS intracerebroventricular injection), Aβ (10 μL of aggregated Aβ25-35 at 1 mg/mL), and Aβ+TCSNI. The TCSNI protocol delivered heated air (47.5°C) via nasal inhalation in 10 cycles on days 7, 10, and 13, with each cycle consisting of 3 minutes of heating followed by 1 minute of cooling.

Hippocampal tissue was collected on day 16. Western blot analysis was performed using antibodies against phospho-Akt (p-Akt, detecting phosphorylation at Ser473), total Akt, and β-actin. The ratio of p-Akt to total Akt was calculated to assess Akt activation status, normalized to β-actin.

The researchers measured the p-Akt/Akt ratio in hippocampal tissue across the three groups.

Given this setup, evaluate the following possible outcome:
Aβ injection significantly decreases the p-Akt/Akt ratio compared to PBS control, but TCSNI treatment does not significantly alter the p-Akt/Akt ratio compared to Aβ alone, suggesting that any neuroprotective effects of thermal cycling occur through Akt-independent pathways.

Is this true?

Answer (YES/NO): NO